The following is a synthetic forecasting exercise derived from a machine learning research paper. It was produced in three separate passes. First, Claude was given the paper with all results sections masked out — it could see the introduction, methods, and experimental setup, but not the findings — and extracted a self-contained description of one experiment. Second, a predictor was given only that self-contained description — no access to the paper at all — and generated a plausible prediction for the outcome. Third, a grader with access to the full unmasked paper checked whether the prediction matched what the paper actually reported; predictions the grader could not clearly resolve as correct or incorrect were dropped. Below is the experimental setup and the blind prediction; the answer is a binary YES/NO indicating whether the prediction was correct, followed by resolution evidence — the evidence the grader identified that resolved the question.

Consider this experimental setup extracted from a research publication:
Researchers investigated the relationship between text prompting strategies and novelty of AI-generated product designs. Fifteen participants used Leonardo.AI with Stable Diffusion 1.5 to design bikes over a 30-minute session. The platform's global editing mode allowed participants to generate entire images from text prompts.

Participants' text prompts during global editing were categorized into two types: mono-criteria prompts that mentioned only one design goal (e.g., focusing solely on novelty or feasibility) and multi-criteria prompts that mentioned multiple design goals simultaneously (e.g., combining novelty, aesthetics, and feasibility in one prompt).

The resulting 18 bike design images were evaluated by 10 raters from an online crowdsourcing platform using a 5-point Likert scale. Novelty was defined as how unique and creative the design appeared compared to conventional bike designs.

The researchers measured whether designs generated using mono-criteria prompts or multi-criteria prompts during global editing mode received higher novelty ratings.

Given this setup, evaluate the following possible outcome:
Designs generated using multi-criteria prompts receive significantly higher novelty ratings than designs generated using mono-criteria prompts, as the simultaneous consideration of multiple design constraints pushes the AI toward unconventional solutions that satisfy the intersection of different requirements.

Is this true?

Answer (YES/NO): NO